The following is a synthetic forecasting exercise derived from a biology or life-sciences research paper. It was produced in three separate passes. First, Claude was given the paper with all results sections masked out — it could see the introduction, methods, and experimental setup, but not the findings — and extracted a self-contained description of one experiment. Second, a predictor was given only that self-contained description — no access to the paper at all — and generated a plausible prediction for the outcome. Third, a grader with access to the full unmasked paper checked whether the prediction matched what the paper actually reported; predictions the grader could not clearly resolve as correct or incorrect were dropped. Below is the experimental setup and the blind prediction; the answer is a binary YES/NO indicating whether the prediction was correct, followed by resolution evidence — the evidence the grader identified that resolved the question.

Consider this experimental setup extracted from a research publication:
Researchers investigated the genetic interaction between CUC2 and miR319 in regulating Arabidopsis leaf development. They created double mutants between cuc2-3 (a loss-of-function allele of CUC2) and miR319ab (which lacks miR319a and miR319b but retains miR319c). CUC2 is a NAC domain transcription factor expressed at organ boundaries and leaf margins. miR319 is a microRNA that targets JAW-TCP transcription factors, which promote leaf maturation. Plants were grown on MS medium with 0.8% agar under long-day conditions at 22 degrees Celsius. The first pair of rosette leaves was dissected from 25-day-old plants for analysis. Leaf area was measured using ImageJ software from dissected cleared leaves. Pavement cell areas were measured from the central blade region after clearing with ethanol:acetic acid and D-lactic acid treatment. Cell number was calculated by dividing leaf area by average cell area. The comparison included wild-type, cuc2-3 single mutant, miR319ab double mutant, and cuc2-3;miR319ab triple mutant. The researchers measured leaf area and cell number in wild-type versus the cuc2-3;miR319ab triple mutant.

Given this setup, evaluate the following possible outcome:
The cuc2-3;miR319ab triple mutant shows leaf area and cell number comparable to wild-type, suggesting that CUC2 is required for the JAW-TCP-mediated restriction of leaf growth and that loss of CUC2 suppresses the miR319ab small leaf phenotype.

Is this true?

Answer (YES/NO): NO